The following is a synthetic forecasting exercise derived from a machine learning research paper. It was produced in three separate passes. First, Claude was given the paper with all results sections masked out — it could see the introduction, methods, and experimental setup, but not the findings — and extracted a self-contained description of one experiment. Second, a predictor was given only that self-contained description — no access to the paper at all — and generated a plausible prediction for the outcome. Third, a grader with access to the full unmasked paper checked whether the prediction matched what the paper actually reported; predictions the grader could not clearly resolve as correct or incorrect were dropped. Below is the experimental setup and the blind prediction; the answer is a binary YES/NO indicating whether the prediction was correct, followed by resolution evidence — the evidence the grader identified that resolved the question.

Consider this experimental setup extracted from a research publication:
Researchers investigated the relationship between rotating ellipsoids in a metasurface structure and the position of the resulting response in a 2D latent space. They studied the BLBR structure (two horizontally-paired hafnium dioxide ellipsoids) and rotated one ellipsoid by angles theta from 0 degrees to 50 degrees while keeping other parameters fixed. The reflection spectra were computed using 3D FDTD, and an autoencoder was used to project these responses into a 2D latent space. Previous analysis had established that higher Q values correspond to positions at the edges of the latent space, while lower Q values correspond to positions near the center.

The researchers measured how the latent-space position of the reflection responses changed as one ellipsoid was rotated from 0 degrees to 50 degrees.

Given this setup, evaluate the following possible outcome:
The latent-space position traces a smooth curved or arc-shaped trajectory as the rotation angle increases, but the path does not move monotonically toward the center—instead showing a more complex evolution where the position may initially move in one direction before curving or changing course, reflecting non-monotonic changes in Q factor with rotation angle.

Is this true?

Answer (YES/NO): NO